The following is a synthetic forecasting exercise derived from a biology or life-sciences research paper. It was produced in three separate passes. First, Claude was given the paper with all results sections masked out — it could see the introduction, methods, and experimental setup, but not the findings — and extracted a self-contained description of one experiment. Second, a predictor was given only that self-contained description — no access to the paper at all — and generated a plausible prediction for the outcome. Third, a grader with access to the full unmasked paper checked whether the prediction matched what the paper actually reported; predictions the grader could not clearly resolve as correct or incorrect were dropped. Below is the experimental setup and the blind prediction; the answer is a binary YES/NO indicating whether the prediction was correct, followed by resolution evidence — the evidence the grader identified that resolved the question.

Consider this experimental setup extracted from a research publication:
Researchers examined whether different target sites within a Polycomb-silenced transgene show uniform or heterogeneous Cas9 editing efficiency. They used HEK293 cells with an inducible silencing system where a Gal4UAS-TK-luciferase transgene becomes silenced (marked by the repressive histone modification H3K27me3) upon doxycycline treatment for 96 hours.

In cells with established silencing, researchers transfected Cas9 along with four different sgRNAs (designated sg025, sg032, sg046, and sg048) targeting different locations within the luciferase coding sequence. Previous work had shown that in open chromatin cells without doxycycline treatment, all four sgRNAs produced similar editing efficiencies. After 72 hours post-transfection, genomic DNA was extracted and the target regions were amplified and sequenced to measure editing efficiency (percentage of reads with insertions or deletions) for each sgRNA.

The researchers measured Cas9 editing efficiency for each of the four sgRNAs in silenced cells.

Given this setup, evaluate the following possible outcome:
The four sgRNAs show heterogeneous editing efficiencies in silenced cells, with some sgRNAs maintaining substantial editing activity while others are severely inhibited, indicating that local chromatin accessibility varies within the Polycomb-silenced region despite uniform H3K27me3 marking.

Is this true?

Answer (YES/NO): YES